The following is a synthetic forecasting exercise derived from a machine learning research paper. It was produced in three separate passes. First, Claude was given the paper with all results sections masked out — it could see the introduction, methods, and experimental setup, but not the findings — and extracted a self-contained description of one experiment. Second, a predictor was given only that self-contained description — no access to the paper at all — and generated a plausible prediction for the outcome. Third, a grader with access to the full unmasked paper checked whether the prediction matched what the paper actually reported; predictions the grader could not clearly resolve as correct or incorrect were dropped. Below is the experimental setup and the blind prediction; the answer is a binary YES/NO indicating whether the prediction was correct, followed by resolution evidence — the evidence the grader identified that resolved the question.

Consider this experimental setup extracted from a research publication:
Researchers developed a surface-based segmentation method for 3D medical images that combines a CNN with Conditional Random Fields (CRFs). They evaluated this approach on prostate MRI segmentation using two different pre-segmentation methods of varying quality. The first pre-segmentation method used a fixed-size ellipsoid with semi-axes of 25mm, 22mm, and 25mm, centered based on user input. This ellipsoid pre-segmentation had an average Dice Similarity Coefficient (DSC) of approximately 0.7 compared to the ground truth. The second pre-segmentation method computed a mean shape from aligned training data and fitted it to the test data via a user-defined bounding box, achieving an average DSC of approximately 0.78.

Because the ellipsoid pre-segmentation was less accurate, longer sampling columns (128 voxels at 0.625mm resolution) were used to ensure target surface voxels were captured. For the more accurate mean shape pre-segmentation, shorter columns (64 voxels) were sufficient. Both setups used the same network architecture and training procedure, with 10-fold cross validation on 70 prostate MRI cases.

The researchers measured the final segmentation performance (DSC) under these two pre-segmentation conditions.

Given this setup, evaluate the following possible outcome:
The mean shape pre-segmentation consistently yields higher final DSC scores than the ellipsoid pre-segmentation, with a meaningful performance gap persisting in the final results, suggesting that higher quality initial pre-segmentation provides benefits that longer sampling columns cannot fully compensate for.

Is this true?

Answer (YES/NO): NO